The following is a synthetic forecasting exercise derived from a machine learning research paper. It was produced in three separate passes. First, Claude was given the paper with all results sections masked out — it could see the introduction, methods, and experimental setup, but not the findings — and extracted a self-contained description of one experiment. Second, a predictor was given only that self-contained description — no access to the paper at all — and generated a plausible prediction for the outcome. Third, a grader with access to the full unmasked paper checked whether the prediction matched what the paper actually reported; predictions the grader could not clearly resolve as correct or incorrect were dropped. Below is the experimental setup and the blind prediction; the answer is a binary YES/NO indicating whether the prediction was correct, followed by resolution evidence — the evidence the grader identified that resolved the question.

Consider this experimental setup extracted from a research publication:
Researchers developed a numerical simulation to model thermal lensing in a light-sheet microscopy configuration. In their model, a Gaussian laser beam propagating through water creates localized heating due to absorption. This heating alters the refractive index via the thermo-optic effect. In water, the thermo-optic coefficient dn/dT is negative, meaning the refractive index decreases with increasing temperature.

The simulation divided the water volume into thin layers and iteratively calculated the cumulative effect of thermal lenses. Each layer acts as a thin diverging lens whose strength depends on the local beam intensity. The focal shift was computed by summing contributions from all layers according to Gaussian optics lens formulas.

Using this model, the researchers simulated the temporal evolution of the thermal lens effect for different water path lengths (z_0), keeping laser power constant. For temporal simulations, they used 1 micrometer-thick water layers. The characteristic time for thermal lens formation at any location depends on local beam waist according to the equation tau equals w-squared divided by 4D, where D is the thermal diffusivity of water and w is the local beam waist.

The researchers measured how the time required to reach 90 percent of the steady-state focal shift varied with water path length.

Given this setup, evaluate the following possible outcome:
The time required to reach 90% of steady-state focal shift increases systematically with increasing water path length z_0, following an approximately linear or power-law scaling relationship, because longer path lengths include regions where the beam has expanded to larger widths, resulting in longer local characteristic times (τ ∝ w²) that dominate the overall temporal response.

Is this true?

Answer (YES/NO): YES